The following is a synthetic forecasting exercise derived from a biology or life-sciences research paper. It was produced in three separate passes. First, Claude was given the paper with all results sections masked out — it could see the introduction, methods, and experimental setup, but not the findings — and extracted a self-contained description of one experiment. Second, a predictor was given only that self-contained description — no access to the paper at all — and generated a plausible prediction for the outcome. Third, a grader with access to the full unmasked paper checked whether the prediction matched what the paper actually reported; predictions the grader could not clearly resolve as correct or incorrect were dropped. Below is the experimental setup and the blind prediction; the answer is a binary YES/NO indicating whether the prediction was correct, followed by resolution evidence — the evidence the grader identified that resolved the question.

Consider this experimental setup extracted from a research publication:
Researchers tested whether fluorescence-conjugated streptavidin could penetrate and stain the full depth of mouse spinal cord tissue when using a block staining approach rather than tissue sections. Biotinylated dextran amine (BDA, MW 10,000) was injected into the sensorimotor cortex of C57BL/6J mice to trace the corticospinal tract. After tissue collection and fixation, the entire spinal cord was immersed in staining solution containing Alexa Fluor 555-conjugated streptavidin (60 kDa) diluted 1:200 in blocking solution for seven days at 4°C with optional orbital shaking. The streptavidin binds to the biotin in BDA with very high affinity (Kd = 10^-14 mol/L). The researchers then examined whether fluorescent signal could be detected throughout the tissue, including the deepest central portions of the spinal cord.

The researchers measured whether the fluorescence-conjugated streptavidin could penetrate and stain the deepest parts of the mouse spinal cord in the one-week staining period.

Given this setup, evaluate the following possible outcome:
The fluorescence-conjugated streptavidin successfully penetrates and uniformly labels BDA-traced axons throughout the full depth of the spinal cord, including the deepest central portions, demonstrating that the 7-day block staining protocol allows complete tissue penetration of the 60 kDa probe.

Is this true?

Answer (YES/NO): YES